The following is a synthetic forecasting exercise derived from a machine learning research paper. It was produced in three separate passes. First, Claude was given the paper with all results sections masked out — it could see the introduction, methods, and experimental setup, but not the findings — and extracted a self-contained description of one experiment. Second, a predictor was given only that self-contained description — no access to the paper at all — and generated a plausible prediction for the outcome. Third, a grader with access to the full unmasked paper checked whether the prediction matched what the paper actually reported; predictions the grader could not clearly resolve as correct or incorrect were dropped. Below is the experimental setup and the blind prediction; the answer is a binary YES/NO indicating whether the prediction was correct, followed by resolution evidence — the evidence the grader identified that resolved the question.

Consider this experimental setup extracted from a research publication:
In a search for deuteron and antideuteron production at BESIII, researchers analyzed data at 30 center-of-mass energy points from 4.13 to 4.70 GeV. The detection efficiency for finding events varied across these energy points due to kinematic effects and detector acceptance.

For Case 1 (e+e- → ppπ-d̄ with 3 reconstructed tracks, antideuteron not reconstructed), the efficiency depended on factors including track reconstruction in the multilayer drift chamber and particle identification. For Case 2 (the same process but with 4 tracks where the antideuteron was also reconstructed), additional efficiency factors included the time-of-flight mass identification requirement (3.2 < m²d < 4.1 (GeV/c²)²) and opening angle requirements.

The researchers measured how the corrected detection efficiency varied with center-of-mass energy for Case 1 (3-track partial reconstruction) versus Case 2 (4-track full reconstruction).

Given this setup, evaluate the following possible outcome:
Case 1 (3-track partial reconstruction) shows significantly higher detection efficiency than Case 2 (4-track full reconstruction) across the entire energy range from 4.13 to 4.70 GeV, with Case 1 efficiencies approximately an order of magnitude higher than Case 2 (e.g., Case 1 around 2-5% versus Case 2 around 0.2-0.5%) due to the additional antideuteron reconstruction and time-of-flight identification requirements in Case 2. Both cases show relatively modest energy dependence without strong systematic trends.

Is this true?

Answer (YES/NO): NO